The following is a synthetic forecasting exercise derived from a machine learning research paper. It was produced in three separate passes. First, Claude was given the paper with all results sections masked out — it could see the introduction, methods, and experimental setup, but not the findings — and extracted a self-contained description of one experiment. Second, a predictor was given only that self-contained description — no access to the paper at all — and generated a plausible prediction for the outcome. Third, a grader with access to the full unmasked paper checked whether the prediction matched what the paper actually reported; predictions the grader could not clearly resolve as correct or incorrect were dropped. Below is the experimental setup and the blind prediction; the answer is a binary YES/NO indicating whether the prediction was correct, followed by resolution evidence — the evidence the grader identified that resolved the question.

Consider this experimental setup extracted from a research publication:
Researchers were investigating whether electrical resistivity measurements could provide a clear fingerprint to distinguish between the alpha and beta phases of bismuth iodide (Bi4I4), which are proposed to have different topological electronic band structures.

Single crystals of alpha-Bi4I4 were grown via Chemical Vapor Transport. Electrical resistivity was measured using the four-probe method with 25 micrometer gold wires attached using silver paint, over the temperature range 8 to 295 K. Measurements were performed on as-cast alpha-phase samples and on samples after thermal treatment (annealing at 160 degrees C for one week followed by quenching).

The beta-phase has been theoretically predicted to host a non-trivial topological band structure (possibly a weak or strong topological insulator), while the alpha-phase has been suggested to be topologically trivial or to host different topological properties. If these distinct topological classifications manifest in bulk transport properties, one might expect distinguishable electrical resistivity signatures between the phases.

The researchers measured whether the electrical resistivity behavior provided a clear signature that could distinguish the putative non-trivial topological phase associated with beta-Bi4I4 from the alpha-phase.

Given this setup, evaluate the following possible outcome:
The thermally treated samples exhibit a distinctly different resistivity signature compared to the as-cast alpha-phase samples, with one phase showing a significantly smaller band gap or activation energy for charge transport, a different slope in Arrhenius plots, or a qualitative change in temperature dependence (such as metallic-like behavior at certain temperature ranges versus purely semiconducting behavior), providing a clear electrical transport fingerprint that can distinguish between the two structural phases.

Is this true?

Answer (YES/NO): NO